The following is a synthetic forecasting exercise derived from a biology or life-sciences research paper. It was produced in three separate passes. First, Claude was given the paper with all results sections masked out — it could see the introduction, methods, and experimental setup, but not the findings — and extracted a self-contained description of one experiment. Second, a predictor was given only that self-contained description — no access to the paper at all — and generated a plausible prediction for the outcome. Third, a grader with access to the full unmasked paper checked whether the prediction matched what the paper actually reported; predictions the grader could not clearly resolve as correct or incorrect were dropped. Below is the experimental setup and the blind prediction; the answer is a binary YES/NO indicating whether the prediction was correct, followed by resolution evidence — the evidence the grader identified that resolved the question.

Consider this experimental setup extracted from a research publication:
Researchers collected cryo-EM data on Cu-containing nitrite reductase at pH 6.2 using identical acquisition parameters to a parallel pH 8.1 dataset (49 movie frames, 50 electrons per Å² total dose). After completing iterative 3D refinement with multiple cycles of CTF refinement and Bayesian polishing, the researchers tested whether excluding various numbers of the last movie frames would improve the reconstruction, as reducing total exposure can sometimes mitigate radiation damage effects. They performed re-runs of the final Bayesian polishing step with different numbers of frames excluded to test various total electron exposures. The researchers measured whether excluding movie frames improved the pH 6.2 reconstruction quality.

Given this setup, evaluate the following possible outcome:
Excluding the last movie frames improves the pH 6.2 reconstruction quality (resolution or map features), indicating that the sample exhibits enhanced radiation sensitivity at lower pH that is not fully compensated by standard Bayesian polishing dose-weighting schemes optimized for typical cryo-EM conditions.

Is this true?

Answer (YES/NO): NO